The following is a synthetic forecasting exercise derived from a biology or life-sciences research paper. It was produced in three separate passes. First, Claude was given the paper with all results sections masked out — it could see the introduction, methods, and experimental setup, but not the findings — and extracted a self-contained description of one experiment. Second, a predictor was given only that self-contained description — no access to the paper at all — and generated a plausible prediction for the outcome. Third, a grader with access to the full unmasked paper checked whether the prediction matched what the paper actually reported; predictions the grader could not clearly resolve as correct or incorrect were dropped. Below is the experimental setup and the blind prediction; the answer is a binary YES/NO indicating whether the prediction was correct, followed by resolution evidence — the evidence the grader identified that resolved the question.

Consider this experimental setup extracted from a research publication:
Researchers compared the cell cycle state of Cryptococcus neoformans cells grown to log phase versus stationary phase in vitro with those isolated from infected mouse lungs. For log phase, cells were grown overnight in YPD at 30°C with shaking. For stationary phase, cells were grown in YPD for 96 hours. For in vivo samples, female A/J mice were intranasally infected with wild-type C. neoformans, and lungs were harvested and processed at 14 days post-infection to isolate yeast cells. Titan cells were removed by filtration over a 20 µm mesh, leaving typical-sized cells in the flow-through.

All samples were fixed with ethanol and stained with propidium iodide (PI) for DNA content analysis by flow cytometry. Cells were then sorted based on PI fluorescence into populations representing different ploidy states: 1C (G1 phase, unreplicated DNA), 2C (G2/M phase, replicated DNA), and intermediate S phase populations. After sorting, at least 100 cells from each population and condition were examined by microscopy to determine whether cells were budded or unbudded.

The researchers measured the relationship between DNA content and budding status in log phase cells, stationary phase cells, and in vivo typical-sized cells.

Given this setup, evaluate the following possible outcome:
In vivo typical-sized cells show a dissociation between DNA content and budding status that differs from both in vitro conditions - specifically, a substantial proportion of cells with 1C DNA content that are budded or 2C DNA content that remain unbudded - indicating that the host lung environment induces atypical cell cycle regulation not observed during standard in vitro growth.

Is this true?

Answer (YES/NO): NO